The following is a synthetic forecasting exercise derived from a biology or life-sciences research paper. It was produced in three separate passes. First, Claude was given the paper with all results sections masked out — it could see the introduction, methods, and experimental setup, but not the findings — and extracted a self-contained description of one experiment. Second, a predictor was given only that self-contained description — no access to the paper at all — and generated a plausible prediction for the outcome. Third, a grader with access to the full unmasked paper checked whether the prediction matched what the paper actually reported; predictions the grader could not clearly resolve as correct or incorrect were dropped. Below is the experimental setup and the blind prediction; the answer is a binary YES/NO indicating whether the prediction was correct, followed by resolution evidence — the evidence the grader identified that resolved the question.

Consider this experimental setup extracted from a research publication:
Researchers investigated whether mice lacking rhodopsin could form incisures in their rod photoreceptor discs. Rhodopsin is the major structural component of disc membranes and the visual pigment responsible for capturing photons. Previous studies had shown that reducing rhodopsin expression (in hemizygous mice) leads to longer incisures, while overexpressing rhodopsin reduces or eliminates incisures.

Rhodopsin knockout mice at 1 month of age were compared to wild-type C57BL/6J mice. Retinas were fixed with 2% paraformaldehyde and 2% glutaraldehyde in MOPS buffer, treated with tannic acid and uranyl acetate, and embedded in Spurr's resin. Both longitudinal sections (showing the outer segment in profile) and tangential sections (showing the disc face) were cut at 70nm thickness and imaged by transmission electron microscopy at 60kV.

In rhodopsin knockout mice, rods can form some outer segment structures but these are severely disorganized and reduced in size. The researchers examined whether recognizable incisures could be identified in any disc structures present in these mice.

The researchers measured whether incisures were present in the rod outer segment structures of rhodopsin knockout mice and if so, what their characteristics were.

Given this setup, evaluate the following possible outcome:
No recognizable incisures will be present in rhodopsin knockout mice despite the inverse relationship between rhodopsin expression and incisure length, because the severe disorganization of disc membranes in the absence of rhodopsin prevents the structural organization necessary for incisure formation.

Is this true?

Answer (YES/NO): YES